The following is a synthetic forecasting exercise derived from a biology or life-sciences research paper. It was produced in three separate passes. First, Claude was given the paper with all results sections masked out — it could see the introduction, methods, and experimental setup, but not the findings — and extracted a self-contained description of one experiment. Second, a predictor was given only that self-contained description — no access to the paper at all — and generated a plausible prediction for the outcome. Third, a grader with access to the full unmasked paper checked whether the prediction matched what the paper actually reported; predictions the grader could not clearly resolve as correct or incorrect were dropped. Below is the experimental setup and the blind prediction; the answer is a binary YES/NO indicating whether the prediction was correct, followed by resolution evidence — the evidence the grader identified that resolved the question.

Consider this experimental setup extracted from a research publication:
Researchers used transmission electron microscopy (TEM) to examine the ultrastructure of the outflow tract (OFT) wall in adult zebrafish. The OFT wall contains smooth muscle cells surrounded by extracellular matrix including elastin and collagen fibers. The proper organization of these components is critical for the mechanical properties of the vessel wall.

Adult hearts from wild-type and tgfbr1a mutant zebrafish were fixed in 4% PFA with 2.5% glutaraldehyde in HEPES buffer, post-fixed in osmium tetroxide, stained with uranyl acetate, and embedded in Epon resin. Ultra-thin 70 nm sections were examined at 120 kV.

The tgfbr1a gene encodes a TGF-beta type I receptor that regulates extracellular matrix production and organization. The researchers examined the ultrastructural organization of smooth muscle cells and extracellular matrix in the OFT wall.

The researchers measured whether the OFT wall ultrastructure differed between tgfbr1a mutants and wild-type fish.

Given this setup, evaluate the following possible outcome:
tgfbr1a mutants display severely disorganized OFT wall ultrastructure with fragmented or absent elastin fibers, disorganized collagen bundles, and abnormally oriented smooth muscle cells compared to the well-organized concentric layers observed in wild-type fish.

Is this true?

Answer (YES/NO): NO